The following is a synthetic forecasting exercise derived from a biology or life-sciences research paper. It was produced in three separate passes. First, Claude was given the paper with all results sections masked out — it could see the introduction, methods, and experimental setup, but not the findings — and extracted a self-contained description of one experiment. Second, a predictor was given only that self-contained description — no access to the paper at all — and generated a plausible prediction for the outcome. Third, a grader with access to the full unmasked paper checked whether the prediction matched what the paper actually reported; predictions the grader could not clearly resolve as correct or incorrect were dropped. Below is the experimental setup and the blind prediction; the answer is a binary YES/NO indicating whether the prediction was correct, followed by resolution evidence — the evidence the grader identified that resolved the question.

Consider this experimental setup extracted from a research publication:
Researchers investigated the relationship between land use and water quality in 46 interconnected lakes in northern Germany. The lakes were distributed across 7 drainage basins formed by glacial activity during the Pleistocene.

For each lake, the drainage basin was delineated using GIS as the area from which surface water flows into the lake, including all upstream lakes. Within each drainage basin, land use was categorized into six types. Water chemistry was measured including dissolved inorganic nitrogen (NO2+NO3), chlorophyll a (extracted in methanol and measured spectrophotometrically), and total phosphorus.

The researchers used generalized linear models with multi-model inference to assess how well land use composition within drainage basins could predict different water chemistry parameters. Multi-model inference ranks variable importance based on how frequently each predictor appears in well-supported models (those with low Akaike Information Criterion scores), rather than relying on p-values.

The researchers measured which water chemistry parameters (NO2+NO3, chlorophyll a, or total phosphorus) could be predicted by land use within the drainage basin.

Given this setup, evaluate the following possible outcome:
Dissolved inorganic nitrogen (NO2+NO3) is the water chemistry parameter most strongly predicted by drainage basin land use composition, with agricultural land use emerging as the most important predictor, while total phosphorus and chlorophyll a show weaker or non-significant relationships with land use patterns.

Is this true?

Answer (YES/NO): NO